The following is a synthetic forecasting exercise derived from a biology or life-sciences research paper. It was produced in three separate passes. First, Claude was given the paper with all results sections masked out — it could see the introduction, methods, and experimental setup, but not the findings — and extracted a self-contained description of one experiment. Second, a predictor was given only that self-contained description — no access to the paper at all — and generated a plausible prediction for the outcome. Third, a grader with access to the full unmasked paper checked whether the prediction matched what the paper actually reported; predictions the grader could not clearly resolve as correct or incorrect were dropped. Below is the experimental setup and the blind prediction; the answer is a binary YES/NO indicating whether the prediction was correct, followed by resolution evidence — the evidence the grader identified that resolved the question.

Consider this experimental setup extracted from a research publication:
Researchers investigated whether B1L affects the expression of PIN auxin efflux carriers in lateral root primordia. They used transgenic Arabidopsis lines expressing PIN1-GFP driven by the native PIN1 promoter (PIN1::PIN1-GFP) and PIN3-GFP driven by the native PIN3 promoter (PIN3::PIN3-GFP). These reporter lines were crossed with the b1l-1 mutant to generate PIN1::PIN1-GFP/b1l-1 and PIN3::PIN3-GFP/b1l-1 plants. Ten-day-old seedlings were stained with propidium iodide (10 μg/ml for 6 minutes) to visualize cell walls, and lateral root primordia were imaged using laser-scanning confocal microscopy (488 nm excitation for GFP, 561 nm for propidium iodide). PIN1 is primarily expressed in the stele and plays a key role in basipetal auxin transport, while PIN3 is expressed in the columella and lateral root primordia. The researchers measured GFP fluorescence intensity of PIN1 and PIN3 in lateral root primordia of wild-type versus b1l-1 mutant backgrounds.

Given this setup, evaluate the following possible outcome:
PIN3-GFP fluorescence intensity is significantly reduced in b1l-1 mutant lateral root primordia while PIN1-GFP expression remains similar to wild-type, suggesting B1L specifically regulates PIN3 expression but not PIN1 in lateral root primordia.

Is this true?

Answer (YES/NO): NO